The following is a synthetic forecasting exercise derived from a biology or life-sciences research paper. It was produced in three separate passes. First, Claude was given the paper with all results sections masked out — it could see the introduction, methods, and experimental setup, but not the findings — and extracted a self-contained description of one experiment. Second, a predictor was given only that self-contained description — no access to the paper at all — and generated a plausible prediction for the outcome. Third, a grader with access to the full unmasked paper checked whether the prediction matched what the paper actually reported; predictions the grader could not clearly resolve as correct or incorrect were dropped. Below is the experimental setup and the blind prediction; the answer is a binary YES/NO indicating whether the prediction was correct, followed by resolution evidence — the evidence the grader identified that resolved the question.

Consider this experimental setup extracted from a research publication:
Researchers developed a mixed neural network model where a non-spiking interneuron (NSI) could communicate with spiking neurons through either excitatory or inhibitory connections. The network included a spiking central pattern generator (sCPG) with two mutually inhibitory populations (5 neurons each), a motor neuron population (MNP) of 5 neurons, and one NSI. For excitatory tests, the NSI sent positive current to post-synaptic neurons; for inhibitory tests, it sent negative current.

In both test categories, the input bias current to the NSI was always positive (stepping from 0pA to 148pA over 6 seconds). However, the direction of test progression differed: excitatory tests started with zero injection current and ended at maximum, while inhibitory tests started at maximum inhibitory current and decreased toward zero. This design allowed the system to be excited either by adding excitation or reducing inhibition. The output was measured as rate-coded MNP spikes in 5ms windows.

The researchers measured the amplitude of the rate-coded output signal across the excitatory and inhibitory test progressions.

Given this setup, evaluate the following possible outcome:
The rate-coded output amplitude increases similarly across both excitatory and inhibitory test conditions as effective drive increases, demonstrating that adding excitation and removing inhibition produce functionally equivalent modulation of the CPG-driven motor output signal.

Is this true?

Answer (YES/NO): NO